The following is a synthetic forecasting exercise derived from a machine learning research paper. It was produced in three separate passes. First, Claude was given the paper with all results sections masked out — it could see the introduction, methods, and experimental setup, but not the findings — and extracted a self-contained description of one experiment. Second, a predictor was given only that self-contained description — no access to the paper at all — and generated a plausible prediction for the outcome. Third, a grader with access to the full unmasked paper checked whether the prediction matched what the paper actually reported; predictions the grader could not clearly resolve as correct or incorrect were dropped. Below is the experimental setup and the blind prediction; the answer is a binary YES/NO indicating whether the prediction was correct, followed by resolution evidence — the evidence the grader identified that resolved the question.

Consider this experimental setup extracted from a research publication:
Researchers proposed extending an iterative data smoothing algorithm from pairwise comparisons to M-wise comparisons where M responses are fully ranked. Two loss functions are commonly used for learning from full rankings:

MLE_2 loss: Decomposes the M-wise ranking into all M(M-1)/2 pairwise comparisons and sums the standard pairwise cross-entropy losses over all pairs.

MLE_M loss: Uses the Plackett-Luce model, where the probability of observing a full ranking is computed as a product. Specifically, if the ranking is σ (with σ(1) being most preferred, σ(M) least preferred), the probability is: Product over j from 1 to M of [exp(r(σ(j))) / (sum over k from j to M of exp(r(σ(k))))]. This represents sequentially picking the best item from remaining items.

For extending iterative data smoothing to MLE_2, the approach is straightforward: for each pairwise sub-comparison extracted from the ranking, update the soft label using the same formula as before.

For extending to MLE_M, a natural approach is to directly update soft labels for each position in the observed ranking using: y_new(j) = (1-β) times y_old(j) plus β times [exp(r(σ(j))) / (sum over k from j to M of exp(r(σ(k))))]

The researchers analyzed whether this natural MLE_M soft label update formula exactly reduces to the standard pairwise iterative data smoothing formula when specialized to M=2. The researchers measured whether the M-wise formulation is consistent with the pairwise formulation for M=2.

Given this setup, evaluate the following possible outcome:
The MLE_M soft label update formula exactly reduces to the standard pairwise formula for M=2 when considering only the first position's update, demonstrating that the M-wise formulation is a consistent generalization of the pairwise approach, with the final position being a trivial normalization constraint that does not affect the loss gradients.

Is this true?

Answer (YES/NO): NO